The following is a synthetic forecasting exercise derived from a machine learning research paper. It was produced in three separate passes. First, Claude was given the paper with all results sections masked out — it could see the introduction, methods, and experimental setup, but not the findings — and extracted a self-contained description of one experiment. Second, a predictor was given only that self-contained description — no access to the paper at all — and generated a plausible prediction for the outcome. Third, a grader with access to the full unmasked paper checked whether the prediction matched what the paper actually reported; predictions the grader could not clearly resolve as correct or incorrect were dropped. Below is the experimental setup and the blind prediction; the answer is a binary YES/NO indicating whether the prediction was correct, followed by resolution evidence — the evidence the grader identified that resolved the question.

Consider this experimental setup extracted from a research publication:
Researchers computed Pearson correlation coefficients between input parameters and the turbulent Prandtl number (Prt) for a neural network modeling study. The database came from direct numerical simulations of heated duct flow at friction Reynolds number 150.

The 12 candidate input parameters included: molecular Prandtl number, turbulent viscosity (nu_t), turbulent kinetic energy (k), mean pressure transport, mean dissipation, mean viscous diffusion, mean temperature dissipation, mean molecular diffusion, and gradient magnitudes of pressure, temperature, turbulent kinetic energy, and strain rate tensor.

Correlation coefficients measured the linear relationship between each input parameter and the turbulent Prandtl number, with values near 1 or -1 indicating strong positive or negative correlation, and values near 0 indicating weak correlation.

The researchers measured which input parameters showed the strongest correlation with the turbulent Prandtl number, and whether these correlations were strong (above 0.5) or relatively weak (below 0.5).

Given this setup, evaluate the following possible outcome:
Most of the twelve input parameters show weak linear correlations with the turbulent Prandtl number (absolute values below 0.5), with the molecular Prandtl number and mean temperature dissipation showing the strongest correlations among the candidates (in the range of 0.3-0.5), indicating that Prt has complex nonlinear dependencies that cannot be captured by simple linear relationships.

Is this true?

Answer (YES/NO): NO